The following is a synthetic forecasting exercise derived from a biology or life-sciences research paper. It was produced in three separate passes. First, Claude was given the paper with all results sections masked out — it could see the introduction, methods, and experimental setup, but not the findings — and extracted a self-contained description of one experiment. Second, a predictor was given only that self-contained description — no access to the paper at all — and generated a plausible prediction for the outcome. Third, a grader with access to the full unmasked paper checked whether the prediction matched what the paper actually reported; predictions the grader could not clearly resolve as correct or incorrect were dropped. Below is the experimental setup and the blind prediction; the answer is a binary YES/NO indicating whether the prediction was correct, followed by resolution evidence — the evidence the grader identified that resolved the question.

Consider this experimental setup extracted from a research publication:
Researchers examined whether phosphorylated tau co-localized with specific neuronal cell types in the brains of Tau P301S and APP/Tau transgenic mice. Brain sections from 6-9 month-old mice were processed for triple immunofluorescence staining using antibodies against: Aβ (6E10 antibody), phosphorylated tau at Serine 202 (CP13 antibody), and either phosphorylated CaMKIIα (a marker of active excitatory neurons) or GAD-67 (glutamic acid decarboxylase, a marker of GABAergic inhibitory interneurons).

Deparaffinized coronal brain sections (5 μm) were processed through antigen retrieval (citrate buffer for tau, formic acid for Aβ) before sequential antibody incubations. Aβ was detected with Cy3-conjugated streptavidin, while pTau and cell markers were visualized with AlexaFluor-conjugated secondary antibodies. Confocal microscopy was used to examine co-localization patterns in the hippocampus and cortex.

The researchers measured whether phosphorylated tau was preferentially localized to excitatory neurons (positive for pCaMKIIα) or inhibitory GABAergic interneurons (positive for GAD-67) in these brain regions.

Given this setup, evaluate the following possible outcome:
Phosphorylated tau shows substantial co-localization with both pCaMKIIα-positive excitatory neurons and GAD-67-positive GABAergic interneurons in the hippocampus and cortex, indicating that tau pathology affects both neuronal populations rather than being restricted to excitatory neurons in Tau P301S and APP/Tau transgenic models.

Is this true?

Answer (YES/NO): NO